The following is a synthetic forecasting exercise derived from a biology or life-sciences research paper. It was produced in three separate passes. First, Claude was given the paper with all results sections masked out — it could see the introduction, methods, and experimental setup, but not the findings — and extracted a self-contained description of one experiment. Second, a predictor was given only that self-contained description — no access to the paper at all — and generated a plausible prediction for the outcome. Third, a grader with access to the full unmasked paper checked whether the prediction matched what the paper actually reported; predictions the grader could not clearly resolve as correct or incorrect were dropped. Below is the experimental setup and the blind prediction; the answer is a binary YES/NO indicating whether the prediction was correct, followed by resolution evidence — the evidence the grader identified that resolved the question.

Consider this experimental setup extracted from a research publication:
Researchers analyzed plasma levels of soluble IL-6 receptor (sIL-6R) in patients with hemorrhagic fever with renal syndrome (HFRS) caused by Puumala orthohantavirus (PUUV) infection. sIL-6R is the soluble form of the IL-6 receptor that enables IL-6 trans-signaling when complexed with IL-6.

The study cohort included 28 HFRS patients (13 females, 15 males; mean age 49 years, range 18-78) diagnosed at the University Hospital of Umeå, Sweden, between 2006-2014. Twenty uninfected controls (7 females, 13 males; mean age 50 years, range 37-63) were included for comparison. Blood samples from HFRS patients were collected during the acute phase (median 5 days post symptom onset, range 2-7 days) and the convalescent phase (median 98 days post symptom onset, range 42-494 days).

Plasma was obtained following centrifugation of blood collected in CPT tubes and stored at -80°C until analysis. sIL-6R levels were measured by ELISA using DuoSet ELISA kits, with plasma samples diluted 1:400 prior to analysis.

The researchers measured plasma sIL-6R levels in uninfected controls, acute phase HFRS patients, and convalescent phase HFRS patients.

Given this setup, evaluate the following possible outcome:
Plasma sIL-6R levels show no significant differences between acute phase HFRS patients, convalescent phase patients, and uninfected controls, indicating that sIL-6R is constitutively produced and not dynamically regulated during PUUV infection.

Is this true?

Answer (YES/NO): NO